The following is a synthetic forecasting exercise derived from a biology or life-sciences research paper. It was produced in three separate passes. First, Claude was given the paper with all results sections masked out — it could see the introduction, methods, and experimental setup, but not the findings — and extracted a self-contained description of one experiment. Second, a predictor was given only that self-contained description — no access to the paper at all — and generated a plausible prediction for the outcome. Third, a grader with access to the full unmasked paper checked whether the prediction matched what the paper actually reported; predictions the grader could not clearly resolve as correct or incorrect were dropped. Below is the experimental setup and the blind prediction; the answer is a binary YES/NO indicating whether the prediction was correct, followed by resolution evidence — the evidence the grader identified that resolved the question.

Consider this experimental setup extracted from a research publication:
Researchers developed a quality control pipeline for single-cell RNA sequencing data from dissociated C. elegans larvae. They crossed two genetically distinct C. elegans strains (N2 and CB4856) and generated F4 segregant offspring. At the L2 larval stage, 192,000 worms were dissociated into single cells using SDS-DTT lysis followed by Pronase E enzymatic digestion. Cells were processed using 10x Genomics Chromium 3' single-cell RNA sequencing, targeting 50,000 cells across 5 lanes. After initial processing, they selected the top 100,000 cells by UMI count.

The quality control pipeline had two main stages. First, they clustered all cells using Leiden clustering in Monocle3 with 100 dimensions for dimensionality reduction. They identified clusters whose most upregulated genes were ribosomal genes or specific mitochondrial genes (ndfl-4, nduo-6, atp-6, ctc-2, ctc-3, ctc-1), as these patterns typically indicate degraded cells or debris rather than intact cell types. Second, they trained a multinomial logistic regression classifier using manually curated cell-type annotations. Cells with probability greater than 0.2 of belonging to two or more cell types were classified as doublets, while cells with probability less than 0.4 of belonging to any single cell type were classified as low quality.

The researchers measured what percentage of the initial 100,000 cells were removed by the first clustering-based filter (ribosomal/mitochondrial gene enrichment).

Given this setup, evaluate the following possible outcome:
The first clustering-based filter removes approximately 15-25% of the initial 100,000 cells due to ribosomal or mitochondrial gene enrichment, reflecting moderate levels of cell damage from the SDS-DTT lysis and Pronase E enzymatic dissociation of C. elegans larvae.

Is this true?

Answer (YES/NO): NO